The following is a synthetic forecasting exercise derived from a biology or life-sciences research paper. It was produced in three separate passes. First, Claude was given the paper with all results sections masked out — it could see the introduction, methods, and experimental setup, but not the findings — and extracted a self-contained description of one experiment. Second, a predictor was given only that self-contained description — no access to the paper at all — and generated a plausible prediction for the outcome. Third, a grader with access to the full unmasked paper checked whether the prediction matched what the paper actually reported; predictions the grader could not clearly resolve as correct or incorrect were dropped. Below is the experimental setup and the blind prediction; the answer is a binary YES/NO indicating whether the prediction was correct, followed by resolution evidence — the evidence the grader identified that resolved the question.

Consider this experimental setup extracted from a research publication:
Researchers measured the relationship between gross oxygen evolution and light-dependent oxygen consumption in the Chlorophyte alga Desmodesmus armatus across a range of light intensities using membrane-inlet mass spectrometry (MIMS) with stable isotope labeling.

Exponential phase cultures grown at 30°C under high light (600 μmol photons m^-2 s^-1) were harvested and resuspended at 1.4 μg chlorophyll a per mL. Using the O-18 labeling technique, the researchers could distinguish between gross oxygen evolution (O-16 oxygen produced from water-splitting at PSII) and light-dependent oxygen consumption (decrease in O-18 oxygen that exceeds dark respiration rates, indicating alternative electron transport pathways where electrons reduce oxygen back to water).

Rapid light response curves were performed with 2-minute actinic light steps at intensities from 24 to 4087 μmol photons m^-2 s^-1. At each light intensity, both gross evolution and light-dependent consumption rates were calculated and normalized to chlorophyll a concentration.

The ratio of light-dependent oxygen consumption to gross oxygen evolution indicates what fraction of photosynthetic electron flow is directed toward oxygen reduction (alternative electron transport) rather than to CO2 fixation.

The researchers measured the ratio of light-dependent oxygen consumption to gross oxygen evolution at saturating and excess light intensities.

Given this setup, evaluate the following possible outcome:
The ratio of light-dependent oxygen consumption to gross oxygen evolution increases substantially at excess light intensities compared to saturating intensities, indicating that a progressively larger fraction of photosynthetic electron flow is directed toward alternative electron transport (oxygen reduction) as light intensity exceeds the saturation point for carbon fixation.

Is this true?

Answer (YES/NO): YES